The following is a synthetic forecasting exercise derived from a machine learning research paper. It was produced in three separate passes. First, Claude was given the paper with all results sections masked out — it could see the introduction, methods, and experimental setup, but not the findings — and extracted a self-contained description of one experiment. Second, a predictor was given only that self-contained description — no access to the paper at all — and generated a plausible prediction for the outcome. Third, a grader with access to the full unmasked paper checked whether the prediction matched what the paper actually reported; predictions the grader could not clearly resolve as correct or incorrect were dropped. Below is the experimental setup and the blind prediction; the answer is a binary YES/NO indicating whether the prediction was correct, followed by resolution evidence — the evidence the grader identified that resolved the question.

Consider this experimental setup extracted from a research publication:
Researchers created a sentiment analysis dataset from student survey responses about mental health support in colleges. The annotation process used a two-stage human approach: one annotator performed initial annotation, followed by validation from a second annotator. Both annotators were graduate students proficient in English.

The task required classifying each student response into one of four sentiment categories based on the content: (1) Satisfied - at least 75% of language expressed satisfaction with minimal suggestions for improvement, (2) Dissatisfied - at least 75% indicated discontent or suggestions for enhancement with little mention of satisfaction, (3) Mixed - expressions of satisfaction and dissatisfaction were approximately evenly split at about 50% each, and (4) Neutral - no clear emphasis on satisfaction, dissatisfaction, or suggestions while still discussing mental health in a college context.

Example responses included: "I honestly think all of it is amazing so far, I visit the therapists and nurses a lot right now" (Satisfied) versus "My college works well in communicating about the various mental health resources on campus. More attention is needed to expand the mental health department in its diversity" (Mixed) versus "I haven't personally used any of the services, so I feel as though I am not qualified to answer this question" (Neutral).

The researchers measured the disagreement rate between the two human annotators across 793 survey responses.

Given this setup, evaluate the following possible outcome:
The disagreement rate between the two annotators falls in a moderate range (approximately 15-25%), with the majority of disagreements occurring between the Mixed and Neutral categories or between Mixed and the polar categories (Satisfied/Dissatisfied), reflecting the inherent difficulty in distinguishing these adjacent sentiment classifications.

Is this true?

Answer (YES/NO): NO